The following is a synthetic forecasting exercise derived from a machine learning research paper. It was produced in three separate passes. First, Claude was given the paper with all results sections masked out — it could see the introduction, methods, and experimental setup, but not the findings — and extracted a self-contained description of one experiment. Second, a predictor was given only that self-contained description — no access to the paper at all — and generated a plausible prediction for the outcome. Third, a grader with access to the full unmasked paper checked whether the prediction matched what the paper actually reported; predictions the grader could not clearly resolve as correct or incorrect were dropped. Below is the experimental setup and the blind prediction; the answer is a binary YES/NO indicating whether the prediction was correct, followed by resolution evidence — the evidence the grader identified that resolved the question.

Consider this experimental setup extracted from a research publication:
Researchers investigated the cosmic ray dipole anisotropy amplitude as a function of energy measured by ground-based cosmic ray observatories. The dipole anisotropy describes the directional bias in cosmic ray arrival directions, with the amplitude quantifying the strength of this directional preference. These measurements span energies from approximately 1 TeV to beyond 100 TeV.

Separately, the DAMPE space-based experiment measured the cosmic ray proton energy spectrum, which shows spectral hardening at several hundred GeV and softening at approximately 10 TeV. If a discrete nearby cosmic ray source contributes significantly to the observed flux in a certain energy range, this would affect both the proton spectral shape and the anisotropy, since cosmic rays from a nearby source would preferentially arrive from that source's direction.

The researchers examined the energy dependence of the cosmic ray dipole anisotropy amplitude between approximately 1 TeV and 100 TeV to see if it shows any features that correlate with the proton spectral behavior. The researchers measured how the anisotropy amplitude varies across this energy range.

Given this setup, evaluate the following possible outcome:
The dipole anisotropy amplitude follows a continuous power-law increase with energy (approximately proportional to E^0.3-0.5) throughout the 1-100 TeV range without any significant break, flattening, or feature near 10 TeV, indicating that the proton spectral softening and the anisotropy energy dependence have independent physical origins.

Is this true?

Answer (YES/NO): NO